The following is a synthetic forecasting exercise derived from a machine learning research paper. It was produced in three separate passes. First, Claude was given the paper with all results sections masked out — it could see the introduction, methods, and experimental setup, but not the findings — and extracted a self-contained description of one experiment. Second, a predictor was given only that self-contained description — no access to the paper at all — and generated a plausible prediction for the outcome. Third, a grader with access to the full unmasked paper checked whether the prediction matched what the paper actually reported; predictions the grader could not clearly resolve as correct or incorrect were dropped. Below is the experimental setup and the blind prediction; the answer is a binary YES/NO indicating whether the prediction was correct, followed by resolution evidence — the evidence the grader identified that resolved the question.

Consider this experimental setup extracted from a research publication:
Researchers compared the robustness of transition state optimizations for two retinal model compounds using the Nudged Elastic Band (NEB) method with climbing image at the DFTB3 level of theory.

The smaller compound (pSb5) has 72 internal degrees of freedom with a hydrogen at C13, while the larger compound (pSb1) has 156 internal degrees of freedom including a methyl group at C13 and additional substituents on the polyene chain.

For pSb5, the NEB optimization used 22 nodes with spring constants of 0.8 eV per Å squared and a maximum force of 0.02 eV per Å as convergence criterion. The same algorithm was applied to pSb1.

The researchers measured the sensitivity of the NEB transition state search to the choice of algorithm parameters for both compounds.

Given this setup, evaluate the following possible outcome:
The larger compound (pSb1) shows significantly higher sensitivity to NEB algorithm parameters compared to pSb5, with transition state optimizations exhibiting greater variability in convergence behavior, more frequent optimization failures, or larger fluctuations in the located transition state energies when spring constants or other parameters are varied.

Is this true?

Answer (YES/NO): YES